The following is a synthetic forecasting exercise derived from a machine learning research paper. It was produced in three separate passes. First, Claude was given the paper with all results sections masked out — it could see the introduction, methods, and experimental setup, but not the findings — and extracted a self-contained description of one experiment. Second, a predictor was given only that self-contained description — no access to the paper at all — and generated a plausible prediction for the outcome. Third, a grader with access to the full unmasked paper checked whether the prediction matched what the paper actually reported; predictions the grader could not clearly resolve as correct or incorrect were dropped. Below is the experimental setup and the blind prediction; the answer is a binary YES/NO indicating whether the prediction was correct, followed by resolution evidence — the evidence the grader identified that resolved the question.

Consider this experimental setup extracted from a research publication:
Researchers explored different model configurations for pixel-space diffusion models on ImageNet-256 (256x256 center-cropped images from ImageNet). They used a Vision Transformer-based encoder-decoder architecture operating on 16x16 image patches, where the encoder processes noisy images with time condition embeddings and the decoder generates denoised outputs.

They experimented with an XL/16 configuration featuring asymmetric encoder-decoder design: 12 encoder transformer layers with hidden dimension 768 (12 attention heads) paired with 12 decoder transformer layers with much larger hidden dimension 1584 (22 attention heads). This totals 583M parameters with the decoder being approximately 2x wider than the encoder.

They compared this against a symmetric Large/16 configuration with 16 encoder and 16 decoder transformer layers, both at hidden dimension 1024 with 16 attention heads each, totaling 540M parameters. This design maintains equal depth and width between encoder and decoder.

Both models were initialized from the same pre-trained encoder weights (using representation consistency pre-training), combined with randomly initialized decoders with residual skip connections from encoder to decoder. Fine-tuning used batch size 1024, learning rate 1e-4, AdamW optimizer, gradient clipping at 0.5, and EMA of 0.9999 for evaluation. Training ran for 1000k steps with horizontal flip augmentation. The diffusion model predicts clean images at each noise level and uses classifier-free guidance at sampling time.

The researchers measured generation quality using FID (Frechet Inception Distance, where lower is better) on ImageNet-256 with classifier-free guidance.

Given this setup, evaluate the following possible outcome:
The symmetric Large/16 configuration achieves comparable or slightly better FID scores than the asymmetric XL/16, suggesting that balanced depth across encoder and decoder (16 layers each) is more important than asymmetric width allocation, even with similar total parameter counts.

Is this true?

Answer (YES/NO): NO